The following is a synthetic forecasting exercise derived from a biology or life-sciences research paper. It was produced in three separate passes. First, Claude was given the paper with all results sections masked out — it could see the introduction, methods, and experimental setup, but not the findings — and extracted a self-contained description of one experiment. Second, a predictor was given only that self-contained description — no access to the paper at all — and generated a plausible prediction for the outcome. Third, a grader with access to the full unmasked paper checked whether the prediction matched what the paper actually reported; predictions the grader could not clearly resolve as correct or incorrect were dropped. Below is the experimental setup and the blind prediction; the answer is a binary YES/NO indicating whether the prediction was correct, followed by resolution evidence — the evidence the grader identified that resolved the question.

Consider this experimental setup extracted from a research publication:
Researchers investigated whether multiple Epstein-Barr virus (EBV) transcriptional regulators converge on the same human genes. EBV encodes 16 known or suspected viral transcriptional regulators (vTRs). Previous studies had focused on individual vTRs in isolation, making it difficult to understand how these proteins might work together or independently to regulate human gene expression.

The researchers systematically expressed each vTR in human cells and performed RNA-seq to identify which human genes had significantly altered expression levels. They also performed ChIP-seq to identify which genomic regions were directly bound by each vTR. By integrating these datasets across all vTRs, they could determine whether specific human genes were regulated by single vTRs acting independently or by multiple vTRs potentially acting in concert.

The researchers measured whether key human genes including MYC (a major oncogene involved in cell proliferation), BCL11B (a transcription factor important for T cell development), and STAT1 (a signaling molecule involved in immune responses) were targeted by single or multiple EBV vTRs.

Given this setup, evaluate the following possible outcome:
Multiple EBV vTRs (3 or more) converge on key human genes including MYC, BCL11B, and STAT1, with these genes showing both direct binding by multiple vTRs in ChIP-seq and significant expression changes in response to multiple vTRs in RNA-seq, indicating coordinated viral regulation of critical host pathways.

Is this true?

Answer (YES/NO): YES